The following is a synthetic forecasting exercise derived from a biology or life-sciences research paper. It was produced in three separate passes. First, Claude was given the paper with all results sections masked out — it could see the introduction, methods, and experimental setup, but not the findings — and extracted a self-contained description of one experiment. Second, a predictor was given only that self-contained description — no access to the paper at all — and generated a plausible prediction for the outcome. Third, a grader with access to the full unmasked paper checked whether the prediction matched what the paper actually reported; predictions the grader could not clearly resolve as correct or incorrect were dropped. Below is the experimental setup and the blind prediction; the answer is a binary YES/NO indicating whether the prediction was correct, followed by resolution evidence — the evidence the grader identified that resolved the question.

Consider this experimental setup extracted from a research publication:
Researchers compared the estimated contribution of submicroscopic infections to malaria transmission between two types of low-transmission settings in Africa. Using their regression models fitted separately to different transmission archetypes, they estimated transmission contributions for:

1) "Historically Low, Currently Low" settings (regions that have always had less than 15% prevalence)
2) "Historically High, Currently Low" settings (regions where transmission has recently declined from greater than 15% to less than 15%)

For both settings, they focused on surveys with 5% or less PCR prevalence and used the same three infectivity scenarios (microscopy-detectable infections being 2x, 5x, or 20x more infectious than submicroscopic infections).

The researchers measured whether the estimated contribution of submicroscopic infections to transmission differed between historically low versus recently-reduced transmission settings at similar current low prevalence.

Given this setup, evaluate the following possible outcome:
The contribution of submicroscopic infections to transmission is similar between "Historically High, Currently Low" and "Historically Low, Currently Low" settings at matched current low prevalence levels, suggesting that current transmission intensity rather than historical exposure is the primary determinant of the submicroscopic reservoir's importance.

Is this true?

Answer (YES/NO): NO